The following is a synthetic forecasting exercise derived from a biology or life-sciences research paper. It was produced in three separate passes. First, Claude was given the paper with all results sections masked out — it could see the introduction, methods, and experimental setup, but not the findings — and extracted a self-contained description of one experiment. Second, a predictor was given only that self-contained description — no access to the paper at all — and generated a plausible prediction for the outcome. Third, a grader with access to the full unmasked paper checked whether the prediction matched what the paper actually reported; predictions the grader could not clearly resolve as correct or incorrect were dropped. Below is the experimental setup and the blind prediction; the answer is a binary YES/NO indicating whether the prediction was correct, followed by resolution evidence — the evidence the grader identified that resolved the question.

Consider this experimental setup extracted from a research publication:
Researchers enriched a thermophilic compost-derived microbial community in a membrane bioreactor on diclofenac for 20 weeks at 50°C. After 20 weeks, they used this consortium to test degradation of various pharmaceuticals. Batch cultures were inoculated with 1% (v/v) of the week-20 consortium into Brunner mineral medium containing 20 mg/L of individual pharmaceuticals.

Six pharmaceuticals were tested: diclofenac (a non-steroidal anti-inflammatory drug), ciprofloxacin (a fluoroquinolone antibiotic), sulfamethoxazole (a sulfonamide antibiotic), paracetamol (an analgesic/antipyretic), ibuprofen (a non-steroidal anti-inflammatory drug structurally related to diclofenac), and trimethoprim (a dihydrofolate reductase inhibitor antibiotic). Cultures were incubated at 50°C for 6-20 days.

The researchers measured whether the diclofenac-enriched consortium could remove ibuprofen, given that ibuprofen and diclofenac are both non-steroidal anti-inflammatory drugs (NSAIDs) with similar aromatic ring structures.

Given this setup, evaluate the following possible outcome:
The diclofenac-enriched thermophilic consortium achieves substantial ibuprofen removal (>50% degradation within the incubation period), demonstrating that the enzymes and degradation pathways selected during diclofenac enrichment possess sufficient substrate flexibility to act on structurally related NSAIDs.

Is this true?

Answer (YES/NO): NO